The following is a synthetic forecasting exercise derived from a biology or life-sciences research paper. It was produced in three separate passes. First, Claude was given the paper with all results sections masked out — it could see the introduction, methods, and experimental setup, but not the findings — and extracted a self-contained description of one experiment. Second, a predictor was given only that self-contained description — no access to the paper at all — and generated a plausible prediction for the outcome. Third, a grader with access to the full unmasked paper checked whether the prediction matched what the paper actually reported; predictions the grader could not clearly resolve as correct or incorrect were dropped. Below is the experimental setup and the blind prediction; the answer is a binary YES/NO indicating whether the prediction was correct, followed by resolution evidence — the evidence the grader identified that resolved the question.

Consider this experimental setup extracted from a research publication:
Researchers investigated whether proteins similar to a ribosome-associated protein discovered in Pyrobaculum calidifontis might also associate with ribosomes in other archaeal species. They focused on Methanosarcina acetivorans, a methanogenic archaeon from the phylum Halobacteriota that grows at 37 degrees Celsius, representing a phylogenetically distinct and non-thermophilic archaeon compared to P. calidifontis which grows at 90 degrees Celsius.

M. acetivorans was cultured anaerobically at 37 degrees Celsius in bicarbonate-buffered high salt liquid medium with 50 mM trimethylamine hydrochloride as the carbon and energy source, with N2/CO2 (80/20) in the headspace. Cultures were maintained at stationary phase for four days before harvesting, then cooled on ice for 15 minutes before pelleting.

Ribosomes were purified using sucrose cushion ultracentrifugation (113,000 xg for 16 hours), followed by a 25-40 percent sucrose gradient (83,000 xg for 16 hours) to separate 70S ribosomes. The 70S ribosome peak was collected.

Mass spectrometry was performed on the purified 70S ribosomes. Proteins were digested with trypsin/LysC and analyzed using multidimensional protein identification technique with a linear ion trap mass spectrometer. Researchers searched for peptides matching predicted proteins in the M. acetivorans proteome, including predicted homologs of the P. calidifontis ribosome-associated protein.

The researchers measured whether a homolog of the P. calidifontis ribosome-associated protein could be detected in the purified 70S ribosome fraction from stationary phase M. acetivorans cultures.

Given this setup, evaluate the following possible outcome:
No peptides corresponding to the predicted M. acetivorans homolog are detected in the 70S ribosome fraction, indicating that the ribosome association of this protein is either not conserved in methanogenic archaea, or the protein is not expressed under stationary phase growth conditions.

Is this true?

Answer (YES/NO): NO